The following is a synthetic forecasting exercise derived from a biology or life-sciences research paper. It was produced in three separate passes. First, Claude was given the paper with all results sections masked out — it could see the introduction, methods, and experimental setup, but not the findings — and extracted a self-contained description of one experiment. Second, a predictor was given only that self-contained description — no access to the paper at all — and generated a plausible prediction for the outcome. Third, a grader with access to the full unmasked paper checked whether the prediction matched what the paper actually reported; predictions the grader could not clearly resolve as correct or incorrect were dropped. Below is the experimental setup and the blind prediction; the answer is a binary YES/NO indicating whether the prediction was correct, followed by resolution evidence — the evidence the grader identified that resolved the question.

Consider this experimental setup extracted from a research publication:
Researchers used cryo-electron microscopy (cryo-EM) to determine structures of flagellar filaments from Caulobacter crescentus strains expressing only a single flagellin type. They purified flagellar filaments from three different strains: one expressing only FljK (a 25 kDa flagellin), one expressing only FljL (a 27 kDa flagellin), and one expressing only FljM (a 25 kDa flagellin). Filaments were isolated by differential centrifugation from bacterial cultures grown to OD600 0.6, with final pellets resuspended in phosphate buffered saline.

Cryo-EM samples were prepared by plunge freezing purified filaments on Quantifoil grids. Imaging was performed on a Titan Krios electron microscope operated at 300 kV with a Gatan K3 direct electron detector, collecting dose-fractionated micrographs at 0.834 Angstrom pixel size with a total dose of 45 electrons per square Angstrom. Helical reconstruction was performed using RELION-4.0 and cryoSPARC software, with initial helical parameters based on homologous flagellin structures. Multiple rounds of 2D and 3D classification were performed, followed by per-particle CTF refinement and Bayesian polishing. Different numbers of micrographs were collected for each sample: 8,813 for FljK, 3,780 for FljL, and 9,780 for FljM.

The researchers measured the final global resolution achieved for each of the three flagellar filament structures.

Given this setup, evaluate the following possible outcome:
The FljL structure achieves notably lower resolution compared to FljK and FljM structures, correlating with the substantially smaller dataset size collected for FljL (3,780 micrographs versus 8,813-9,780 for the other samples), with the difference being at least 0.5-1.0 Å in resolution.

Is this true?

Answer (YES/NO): NO